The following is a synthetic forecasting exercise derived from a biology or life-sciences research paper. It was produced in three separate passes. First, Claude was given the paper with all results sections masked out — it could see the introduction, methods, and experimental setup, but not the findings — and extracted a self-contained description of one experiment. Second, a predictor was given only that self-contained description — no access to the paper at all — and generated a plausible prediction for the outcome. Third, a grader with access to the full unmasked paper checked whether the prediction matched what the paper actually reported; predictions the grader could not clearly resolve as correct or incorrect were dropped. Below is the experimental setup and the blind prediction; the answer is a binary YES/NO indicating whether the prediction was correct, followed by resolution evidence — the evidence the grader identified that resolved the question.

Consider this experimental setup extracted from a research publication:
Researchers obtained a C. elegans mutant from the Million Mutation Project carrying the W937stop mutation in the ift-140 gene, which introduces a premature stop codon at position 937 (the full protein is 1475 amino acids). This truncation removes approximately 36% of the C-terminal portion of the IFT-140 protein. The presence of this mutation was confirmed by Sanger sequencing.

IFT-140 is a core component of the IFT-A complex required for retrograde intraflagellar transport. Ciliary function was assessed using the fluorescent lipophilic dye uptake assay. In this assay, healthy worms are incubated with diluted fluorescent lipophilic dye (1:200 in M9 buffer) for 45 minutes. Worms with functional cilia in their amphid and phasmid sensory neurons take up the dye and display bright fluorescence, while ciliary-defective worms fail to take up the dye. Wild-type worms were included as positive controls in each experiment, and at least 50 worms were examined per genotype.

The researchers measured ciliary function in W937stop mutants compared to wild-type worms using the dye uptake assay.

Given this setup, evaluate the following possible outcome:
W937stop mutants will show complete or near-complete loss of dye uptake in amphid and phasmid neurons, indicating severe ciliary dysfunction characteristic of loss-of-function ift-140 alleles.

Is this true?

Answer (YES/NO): YES